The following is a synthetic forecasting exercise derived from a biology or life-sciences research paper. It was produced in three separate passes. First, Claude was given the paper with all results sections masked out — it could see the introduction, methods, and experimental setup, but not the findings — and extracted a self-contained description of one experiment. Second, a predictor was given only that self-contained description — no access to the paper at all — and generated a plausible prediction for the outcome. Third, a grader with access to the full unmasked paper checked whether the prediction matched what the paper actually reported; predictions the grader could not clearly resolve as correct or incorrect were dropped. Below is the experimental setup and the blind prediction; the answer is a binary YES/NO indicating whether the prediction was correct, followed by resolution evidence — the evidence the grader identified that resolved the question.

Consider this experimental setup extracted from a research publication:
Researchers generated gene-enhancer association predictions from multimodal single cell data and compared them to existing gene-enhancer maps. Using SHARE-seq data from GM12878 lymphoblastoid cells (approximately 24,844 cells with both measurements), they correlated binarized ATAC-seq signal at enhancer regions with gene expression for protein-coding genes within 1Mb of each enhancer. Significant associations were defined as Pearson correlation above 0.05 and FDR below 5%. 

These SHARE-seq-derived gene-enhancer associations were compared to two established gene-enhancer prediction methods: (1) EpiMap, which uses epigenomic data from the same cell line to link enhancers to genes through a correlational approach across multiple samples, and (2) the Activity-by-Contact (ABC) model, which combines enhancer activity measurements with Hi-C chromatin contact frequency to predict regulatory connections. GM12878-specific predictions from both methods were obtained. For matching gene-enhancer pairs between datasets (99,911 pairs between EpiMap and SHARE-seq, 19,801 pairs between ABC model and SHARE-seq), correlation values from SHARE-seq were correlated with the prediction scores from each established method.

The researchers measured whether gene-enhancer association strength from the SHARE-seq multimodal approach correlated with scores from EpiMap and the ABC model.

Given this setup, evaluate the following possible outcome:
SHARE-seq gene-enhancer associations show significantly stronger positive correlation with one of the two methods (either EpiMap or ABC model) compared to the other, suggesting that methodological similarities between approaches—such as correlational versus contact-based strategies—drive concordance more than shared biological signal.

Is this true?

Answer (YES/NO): NO